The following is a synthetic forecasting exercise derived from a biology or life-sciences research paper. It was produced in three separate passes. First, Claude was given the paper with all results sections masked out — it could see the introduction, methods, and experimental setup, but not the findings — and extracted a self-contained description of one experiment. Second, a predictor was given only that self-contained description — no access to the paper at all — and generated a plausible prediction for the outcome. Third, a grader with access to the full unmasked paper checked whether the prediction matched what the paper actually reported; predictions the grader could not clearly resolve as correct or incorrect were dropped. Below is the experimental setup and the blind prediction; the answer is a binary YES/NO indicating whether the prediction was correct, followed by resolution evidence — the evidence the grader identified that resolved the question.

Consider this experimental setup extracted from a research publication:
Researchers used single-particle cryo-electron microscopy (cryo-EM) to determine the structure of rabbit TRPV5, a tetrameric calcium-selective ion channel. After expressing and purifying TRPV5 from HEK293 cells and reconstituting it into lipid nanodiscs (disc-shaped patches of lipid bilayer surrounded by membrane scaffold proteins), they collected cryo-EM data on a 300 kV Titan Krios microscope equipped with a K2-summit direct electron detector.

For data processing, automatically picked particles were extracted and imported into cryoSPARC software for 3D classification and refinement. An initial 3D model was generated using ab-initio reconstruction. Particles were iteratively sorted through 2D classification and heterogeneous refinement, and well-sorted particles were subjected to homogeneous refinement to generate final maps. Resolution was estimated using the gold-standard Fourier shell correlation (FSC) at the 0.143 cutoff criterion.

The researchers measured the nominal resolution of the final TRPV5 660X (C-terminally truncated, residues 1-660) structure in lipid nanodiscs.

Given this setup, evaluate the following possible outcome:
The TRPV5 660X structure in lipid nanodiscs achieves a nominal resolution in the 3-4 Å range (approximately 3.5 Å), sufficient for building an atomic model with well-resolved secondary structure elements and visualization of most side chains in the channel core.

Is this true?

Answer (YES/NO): NO